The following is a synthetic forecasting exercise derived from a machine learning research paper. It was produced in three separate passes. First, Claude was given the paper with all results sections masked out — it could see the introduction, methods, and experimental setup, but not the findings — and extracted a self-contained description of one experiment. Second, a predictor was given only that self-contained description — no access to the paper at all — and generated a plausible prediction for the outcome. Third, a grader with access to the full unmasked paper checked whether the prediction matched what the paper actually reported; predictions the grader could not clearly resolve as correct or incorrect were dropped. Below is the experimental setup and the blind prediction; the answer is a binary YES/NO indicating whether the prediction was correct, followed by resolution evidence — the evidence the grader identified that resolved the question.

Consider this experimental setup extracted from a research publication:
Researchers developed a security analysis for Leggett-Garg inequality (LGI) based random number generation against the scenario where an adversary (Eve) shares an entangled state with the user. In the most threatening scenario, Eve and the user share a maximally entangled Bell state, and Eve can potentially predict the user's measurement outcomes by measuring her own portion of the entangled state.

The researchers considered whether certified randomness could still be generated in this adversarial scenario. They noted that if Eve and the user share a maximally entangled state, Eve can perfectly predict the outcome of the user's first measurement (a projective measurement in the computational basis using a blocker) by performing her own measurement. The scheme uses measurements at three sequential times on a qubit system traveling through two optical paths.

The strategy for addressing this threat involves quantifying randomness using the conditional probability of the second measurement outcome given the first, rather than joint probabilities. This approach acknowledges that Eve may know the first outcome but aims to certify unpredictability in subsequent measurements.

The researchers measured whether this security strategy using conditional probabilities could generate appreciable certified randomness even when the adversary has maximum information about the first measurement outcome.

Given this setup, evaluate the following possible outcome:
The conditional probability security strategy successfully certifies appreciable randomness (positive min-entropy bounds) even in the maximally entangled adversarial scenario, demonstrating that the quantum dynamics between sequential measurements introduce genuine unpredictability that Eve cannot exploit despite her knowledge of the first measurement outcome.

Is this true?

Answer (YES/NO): YES